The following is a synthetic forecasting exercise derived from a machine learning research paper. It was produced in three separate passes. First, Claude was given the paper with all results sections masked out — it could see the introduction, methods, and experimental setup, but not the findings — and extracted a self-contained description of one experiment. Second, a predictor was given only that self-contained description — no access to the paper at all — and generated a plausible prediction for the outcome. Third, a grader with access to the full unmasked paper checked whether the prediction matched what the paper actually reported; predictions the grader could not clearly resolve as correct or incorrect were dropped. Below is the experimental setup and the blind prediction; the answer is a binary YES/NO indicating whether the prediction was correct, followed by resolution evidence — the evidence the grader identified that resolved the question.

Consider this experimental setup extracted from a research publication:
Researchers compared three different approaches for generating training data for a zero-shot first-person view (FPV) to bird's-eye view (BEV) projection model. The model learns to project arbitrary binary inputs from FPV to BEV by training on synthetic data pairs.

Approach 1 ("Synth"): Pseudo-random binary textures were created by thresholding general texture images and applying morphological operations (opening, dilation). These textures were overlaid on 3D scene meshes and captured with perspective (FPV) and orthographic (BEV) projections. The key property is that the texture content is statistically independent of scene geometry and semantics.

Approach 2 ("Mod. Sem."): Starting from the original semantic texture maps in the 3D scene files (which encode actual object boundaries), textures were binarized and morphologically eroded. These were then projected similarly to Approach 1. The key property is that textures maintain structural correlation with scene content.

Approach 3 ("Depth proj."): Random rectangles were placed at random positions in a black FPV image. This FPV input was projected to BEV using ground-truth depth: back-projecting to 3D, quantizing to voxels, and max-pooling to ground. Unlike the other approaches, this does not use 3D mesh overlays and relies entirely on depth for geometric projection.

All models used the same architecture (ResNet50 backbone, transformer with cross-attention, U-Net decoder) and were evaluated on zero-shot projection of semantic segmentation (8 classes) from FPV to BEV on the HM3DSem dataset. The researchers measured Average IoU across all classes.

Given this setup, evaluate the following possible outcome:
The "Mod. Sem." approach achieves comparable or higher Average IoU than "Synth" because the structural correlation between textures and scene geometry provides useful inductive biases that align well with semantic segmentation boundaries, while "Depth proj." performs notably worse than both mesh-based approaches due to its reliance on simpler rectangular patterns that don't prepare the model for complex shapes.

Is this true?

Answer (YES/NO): NO